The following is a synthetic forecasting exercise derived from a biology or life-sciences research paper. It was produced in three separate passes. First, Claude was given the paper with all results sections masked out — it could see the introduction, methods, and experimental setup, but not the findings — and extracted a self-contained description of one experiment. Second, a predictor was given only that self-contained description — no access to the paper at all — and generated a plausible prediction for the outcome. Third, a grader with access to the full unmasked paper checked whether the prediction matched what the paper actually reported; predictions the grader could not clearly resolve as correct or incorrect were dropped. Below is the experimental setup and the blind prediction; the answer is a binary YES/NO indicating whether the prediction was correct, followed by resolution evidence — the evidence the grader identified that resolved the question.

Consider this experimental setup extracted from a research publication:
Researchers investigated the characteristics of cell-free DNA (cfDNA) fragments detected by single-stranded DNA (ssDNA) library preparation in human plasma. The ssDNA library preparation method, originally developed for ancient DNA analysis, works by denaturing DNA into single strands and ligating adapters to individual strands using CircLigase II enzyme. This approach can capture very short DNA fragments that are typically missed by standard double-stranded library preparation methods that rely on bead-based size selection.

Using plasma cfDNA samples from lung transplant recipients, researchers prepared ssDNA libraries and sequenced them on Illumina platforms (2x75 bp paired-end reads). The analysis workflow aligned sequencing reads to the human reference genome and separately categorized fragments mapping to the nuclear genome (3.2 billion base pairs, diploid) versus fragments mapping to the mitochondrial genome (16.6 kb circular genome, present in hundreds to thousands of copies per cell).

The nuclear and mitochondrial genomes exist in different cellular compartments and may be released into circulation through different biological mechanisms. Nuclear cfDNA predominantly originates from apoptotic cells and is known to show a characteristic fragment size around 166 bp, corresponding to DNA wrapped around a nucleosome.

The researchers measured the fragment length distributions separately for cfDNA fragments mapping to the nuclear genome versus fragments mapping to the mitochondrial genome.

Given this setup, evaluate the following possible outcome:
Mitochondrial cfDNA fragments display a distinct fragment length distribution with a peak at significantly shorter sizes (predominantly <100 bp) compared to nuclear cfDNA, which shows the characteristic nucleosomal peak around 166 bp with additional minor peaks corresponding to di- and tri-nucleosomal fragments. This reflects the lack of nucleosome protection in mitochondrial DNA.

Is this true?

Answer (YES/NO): YES